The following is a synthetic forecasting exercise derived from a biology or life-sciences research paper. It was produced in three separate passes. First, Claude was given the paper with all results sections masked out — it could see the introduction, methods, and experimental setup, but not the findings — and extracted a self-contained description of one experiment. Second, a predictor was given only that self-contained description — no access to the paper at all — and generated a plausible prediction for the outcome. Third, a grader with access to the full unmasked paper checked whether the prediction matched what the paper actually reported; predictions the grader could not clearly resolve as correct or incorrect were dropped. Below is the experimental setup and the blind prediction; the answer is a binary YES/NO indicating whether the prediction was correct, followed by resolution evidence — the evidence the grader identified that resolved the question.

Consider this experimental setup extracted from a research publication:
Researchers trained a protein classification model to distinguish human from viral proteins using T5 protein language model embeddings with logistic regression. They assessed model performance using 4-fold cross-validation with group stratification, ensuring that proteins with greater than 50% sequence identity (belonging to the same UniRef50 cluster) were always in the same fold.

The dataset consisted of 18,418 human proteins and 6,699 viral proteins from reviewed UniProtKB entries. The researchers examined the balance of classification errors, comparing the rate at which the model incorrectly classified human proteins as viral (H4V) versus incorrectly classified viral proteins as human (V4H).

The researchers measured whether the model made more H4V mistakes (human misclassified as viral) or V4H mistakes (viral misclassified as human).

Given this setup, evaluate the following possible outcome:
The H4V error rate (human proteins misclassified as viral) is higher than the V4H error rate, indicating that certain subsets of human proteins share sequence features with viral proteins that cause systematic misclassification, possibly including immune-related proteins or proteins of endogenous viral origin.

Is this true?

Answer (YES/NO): NO